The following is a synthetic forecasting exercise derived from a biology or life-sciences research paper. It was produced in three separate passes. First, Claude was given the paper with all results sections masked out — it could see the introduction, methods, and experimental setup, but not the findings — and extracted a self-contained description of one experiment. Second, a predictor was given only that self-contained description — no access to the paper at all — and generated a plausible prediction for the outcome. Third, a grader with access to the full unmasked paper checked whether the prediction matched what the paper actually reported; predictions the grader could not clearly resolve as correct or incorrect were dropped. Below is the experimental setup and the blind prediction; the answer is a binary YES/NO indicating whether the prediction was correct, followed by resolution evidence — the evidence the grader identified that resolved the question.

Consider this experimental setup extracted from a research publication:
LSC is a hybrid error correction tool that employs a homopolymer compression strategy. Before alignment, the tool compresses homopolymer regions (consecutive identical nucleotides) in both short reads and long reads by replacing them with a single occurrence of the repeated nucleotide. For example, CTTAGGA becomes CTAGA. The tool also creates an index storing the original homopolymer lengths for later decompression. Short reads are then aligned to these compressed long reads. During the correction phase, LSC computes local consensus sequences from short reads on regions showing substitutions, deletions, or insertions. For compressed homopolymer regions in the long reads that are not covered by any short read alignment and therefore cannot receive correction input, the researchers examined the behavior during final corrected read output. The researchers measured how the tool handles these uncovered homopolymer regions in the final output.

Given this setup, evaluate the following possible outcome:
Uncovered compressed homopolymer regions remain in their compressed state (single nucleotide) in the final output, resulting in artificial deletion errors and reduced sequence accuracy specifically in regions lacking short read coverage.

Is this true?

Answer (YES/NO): NO